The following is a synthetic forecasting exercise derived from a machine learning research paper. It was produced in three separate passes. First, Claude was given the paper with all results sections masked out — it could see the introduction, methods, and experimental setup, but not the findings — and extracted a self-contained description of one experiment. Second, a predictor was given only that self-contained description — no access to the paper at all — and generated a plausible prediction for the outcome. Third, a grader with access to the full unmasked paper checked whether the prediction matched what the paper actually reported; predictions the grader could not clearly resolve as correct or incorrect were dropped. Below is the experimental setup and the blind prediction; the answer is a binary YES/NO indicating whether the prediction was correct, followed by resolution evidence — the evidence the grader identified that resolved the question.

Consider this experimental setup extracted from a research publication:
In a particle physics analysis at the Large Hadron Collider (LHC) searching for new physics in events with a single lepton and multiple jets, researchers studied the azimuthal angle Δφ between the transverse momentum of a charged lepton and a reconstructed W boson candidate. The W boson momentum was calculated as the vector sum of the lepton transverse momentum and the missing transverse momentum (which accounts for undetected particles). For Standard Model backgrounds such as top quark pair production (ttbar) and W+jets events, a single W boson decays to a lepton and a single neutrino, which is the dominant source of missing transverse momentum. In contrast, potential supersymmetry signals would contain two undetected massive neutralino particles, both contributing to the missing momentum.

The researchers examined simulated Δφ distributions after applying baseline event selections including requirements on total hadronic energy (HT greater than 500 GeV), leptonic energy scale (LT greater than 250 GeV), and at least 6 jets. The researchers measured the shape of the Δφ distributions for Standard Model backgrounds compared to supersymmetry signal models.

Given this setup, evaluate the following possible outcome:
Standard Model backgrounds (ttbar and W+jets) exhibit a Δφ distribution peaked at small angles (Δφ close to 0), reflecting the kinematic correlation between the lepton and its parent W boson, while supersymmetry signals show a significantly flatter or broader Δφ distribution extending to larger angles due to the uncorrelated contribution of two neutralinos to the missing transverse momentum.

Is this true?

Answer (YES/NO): YES